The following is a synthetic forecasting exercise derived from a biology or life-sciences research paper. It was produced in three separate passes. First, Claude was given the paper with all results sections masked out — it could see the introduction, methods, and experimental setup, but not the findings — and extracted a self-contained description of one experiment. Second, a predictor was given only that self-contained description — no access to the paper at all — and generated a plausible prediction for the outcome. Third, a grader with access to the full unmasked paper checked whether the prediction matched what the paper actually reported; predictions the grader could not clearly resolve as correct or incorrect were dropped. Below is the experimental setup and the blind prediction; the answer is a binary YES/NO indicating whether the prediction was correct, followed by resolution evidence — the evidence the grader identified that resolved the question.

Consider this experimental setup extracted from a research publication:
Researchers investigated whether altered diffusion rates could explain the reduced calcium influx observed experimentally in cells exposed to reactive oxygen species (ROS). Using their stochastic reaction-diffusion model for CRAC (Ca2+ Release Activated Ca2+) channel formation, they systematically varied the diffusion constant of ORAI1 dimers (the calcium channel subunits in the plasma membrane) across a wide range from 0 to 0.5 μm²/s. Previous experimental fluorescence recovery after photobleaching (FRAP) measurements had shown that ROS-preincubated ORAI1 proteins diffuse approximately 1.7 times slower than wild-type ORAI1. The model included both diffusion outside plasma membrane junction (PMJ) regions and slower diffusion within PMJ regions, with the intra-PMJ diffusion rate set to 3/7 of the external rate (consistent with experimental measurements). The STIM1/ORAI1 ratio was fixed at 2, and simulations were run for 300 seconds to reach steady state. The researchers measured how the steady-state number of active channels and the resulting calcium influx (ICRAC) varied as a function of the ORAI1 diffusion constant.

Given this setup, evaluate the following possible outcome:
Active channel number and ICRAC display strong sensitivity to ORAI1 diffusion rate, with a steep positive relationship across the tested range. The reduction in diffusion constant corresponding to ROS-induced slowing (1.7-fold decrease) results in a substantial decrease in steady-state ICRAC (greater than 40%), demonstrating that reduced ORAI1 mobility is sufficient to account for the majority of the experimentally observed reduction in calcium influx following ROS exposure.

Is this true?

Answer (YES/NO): NO